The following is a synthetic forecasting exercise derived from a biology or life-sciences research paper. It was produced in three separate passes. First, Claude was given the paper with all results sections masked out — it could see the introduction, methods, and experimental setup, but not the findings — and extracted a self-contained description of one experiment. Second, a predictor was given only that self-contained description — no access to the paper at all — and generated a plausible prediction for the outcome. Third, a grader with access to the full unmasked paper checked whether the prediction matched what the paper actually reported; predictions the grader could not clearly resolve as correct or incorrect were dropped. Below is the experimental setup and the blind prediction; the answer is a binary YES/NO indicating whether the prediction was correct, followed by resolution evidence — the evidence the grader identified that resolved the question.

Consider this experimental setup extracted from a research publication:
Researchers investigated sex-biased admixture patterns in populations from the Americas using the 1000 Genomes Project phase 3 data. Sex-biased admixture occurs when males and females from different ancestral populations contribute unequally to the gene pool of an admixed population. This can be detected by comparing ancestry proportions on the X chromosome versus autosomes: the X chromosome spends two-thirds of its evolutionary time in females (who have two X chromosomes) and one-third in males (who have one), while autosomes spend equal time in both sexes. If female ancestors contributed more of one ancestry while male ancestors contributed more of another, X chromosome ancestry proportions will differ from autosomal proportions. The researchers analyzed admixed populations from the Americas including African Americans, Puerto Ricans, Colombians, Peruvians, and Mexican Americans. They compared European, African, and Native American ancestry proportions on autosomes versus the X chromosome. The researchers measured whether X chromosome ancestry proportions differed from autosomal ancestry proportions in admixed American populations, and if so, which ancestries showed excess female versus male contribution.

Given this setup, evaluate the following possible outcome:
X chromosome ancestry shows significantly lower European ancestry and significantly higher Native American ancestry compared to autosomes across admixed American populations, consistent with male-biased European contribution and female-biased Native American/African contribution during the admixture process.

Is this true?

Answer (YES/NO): NO